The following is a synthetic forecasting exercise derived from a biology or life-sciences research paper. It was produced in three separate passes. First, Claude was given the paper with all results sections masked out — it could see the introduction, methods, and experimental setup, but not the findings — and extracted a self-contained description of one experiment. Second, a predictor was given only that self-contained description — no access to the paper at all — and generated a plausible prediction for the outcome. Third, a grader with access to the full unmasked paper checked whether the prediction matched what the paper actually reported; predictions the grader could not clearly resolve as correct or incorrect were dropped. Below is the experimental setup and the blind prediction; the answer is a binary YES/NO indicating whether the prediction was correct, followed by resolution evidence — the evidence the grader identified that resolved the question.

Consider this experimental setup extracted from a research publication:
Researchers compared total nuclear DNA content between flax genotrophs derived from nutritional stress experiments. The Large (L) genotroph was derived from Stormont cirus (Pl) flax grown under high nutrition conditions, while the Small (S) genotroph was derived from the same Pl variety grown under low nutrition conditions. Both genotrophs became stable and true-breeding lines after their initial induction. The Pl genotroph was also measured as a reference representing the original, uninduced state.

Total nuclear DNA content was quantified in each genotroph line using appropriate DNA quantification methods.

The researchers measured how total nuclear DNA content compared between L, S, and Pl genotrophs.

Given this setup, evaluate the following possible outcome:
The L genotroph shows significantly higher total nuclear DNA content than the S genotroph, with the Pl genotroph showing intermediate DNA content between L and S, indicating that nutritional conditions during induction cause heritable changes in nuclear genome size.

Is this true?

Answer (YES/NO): YES